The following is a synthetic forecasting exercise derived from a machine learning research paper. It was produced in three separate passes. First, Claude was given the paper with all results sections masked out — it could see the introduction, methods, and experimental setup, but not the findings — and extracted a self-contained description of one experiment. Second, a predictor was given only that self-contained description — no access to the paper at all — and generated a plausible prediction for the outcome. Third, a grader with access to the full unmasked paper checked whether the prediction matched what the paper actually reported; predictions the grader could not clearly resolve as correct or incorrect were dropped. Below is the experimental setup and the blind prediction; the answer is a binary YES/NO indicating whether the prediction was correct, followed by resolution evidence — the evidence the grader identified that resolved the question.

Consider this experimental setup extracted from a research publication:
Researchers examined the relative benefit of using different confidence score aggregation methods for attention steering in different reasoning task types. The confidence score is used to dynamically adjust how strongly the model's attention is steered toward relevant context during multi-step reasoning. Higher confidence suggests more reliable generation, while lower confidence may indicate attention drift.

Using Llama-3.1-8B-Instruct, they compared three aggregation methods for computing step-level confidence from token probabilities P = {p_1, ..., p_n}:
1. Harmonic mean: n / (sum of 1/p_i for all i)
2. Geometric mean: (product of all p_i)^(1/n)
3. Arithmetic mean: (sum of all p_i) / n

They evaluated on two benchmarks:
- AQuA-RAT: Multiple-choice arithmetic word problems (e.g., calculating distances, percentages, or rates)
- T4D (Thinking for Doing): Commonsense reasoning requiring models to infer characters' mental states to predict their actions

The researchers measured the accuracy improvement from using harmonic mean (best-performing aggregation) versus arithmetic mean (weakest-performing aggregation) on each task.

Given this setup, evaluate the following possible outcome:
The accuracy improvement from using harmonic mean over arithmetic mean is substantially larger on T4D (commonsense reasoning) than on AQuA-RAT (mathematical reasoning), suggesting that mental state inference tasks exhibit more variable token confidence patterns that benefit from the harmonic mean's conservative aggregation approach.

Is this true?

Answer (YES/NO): YES